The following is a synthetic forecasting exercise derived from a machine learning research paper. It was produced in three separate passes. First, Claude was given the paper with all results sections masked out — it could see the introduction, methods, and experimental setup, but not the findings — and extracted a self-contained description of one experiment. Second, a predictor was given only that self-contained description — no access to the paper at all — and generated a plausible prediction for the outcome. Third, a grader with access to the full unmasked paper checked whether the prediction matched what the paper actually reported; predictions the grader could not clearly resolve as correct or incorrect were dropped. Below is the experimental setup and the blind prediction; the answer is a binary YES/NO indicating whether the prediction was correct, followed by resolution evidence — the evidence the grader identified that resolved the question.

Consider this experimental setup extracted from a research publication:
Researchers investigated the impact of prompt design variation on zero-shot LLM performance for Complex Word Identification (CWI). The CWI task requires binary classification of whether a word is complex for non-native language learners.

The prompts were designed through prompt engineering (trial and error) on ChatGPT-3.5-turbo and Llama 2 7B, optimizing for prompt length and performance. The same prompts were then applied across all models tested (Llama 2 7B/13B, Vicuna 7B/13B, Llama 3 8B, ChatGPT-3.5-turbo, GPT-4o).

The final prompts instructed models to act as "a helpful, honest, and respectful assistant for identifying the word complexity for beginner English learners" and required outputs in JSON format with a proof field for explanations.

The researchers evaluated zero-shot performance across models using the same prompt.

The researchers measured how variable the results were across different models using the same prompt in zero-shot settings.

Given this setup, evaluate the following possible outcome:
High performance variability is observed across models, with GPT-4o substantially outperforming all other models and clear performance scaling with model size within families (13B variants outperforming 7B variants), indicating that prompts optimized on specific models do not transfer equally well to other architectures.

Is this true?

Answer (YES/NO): NO